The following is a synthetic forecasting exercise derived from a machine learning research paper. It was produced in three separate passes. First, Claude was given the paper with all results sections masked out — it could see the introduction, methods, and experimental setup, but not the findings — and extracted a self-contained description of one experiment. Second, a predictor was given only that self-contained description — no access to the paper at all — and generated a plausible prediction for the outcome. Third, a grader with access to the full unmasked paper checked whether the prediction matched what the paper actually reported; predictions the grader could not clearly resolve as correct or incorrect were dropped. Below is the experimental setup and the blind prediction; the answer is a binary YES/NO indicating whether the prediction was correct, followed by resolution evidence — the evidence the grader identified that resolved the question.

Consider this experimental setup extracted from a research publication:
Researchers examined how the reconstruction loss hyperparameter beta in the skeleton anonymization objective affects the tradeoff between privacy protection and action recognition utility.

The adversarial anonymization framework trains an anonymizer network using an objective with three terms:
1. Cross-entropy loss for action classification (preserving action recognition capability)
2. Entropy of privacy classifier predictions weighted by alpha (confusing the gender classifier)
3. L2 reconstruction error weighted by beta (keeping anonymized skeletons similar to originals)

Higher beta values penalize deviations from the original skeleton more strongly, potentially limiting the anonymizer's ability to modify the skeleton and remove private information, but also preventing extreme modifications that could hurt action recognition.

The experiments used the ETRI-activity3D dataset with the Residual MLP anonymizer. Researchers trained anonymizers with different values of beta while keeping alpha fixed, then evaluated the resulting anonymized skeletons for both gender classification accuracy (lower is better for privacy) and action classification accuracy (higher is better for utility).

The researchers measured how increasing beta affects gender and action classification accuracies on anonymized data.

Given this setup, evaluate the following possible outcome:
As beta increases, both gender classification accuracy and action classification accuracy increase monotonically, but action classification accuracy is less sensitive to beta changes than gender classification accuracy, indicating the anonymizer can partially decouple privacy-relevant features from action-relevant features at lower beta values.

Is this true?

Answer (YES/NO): NO